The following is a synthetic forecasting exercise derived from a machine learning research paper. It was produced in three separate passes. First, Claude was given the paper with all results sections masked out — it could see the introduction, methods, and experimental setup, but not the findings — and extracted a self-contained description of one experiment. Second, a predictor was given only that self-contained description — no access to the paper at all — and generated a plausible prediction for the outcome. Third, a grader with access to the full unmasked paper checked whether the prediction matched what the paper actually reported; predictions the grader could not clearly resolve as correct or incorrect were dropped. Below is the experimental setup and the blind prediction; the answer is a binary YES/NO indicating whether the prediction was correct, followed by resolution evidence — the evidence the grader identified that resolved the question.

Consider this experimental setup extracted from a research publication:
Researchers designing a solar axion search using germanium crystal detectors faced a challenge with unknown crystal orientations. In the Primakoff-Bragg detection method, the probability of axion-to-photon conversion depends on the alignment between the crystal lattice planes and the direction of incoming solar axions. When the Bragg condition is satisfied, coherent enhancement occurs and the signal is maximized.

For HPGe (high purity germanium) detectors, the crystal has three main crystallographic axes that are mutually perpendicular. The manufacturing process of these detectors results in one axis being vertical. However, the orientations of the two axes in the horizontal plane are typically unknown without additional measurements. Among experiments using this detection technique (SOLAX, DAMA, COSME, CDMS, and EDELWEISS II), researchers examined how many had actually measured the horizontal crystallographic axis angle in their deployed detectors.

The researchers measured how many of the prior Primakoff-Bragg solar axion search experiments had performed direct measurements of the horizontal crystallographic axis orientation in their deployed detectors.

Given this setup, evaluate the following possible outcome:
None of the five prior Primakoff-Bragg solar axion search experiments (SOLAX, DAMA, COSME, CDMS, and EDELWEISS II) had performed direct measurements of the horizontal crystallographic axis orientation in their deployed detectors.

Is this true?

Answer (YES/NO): NO